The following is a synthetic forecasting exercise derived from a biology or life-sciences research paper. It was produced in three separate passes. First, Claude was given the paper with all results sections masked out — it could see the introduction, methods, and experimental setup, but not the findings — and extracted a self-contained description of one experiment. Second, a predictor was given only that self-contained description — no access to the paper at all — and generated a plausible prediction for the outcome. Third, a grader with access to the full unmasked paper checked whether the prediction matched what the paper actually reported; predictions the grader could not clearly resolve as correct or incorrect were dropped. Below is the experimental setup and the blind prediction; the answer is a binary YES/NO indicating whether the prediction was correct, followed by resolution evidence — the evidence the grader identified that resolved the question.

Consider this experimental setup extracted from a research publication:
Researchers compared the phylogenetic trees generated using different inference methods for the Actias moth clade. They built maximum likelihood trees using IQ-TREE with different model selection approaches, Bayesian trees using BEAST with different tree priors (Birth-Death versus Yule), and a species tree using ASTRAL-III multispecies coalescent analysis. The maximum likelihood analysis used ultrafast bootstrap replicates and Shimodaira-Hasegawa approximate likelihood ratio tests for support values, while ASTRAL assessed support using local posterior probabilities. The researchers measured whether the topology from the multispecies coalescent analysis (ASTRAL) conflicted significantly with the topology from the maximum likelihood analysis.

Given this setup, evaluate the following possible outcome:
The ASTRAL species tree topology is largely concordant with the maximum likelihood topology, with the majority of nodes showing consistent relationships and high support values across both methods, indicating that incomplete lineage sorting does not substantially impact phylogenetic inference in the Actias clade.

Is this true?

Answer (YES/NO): YES